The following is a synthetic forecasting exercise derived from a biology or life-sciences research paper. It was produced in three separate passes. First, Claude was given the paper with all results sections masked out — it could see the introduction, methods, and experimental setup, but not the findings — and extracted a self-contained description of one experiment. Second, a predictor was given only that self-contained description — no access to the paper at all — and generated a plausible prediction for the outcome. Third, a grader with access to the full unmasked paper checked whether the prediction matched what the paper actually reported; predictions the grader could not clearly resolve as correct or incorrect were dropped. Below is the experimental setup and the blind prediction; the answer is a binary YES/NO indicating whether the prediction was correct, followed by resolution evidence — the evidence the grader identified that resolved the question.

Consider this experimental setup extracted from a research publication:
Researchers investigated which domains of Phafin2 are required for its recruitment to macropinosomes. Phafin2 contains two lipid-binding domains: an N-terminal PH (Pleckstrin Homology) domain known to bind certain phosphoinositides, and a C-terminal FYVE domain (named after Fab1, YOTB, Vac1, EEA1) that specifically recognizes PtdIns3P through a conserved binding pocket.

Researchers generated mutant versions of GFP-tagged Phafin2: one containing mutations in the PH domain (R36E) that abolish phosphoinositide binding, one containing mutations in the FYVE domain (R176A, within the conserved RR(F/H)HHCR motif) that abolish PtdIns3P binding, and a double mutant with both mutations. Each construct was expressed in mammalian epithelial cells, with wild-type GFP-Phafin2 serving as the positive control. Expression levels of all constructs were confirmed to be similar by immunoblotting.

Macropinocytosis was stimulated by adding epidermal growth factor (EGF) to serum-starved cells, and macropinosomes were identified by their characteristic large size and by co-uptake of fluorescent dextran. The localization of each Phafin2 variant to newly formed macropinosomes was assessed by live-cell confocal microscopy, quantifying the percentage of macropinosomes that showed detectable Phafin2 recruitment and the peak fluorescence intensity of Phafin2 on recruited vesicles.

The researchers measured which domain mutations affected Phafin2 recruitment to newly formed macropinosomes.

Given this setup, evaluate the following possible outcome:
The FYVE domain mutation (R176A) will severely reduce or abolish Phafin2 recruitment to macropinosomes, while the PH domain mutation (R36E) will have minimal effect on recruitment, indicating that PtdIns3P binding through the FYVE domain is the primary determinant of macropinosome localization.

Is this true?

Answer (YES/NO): NO